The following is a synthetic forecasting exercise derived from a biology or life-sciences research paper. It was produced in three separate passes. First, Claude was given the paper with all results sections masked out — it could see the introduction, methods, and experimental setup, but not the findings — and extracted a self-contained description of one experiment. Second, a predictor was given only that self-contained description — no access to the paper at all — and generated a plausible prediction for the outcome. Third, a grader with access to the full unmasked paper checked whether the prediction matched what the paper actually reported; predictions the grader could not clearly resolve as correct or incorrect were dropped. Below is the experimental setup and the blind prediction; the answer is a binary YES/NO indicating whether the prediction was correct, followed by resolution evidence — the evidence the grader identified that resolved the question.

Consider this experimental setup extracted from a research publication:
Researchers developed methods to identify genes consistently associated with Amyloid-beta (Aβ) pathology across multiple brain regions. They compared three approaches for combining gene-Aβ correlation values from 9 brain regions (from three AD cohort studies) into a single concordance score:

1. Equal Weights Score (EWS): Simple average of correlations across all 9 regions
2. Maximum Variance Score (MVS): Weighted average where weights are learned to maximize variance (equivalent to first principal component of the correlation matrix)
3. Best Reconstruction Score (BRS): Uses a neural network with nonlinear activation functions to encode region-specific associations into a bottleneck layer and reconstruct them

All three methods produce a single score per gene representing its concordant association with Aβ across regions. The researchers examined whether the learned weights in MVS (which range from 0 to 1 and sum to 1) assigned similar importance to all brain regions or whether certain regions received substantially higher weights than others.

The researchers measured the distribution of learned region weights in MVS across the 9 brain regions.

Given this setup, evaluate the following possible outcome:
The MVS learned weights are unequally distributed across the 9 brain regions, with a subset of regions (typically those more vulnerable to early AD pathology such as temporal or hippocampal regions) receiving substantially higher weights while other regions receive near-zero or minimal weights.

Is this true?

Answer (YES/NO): YES